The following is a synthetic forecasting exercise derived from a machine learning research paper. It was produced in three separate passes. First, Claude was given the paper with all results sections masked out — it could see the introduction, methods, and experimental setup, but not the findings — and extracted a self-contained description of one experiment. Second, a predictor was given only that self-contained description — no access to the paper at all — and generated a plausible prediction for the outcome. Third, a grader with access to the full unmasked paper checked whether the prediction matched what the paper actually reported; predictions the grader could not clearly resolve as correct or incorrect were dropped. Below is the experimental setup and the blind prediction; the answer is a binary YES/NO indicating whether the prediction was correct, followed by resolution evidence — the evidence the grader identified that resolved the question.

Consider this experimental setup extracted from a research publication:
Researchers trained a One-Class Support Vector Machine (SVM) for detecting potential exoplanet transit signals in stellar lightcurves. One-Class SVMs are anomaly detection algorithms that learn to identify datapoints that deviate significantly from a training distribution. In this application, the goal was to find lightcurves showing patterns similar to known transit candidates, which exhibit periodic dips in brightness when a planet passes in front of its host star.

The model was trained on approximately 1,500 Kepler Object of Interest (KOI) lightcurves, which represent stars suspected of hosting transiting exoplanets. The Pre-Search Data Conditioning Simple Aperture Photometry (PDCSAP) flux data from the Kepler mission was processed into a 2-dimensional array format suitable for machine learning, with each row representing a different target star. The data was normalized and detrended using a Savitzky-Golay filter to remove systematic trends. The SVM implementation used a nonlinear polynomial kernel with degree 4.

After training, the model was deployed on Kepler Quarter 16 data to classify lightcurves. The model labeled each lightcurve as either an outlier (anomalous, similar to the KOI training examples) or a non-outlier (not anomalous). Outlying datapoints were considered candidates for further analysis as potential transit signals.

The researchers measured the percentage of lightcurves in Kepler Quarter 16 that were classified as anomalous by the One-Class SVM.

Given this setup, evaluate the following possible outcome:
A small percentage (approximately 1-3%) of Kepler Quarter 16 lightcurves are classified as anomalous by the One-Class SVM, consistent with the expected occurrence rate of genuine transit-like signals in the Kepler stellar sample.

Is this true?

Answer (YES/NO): NO